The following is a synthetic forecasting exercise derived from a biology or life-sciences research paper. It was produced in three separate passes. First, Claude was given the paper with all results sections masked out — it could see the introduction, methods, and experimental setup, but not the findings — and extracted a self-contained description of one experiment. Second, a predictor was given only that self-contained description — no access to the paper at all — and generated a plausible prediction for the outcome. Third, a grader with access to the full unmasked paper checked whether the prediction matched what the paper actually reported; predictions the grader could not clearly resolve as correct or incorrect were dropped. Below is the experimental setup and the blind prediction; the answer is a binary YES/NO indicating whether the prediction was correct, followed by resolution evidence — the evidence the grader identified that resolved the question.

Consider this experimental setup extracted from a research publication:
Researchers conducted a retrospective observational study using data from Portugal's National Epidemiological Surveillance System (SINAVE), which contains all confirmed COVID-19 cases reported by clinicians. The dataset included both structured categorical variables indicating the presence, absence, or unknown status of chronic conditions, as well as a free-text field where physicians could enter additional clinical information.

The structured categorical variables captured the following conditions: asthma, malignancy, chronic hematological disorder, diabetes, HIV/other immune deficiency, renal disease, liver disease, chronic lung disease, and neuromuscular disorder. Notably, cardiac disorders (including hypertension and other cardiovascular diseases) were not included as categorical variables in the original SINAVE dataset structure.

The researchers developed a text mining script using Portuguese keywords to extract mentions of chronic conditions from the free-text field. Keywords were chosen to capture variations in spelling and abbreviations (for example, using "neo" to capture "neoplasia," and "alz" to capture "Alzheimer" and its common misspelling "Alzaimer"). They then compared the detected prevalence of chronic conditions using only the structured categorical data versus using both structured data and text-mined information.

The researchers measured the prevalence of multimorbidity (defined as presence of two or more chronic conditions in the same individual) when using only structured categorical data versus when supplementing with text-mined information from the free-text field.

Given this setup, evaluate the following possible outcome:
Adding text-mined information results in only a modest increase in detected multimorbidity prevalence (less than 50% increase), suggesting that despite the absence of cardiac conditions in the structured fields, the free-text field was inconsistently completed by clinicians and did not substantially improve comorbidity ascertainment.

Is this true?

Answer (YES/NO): NO